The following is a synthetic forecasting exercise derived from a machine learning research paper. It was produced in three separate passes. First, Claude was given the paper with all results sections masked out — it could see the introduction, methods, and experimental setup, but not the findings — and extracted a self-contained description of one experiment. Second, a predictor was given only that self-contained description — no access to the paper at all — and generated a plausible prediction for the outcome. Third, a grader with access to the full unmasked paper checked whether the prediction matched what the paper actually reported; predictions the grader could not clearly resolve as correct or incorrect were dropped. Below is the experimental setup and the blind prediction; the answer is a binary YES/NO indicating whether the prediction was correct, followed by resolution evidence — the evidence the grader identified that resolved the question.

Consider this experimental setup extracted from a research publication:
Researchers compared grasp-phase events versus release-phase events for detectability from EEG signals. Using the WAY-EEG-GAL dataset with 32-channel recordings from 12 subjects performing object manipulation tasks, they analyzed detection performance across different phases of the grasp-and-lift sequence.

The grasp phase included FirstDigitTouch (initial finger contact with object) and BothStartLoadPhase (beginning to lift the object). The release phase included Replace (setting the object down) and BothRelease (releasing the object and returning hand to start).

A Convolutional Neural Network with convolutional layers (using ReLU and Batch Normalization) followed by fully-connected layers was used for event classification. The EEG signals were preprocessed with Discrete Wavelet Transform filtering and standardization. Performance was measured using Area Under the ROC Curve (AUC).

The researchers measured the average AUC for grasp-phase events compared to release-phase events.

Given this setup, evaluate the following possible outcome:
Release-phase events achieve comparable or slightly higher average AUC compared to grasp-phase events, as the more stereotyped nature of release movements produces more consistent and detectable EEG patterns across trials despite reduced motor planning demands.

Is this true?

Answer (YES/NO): NO